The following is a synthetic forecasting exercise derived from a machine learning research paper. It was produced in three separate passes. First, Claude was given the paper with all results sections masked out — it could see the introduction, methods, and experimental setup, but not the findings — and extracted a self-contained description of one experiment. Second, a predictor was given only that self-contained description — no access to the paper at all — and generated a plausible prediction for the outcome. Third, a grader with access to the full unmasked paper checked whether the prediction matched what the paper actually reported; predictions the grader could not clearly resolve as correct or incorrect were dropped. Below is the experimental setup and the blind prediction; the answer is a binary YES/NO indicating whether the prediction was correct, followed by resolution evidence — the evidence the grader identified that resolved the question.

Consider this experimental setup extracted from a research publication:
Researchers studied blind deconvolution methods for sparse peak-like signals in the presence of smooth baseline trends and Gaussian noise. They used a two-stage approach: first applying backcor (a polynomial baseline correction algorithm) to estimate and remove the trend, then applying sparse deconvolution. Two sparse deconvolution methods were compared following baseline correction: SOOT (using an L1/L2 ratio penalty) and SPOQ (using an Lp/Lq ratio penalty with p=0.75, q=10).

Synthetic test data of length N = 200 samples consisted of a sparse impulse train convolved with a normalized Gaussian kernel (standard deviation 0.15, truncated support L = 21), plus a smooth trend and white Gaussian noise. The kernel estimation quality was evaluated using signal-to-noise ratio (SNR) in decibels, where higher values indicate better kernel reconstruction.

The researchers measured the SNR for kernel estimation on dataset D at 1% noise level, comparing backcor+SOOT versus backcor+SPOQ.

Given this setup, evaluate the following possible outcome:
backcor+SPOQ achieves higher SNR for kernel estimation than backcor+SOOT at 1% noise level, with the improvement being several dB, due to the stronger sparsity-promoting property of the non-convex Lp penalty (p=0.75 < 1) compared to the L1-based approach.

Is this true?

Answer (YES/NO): NO